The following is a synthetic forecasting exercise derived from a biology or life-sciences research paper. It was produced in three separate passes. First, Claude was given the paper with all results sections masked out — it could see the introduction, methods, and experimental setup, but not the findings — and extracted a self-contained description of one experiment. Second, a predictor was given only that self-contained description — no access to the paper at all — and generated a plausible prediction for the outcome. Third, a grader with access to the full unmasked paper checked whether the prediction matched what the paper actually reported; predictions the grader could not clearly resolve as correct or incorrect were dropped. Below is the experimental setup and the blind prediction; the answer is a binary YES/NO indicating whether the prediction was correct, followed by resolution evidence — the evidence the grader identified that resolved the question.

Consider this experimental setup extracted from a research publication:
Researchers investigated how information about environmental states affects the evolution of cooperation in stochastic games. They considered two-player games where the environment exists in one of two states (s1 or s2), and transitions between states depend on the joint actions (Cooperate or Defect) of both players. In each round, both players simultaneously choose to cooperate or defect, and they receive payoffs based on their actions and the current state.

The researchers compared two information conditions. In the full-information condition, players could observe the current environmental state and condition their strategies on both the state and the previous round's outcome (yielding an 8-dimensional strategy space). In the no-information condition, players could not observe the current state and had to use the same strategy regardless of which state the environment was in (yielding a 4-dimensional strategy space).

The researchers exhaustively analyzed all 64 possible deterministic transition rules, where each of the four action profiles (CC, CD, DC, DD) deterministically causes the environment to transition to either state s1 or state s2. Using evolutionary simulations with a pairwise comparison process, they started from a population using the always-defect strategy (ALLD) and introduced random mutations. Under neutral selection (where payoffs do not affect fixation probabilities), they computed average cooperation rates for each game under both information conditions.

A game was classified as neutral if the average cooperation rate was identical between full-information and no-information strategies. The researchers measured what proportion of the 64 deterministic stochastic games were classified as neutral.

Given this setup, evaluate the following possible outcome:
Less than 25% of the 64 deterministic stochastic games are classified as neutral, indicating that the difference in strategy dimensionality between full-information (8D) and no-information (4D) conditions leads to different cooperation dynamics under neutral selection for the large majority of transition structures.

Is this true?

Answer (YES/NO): NO